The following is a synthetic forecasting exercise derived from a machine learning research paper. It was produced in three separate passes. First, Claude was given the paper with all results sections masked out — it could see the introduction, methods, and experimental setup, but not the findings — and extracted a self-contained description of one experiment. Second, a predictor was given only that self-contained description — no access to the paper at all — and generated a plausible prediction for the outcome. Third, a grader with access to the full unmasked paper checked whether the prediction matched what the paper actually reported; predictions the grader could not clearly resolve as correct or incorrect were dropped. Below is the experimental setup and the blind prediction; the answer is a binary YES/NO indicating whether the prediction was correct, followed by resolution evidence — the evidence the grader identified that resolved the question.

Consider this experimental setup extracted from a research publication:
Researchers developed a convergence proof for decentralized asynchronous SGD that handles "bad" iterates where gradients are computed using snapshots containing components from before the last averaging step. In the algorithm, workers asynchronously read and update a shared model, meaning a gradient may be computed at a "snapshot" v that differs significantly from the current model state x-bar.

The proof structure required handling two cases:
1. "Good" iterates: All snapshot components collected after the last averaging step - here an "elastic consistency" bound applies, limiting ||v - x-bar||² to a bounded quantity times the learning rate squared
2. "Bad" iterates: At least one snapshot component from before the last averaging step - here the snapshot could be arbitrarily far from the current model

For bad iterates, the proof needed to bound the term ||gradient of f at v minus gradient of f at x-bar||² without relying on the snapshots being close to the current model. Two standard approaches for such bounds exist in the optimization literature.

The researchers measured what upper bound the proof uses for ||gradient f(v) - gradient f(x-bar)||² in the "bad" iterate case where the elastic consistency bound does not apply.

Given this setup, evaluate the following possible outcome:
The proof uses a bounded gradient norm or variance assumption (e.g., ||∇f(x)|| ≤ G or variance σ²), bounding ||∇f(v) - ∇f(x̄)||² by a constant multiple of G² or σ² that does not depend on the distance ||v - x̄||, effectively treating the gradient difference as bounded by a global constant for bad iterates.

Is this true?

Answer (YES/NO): NO